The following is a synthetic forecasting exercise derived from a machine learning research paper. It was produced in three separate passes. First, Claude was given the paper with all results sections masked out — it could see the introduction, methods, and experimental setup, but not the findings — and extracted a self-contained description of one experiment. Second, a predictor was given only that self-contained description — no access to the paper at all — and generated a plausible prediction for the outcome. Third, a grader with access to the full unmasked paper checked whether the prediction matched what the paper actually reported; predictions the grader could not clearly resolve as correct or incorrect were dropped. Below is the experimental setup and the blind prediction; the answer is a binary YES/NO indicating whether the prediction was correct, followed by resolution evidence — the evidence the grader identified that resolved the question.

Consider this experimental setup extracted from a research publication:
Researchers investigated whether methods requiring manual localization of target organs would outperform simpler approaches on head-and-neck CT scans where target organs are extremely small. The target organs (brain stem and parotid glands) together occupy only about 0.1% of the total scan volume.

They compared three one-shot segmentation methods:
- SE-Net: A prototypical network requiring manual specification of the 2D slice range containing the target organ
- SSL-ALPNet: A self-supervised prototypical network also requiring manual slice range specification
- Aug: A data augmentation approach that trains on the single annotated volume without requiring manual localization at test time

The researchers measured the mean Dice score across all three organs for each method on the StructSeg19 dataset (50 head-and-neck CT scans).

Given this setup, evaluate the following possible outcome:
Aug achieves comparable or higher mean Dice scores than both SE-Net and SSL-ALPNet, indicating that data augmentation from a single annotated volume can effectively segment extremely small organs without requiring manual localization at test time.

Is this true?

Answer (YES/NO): YES